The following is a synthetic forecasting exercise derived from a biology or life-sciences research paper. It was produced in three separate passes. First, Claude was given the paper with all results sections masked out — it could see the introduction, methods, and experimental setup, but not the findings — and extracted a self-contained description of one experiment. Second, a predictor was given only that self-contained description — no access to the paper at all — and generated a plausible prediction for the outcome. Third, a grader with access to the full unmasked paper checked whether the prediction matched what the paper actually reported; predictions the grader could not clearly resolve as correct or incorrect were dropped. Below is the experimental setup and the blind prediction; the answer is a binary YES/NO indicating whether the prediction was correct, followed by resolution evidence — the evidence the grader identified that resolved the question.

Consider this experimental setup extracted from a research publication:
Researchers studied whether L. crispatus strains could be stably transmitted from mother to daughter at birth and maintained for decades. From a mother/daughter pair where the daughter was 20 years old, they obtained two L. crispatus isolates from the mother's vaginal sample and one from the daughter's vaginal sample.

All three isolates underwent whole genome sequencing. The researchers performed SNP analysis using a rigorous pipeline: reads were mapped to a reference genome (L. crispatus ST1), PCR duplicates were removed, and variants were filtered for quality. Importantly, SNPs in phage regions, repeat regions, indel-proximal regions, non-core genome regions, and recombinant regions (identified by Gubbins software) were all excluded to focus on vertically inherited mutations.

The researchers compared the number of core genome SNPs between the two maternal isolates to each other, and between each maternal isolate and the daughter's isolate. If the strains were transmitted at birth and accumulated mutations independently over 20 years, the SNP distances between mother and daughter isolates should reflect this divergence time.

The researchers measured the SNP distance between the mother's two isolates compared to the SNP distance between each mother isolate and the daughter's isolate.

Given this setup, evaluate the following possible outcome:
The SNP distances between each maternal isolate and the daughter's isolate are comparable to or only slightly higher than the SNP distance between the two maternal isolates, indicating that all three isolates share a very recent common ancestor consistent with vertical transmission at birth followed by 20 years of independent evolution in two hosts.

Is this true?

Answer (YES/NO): YES